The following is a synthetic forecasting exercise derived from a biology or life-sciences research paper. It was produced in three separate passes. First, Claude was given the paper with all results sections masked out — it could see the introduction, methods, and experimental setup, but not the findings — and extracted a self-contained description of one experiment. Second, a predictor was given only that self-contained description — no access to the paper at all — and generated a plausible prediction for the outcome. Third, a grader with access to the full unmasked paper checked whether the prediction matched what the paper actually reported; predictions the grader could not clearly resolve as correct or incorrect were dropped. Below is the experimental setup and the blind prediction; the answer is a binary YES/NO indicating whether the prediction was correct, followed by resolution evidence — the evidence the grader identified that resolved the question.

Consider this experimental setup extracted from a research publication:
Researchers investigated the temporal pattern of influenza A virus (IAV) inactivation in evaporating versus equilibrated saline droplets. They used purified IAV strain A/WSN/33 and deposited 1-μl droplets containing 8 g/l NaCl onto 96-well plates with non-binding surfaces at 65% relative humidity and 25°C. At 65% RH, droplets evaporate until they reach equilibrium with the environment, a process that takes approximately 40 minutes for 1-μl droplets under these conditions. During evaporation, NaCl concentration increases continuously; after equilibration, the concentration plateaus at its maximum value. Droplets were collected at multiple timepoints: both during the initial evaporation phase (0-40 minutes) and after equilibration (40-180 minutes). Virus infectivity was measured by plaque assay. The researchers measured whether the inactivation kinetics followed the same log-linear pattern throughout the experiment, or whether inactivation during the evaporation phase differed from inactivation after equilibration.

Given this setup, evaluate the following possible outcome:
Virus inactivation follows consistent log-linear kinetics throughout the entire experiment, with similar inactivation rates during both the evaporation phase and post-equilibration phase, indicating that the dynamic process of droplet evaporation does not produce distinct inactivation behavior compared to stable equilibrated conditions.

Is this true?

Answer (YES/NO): NO